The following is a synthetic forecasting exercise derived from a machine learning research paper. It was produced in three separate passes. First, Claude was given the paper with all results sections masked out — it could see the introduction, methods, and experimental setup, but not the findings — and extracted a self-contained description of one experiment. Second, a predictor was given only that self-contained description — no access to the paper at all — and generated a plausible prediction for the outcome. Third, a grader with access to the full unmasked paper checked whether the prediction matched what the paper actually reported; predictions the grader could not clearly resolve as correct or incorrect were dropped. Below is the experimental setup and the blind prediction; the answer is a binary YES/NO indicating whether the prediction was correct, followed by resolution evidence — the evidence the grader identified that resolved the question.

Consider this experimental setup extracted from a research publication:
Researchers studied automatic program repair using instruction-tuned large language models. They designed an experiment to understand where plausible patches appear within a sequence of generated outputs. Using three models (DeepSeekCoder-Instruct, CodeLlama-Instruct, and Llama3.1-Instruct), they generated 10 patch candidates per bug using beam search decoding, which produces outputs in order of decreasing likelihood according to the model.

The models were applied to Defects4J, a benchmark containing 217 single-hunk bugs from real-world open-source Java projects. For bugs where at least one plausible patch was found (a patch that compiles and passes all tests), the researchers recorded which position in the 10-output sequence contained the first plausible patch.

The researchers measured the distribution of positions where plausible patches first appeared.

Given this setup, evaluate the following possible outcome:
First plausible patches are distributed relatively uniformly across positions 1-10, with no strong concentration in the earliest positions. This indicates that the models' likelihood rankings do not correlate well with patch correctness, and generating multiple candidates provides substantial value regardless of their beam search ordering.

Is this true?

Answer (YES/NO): NO